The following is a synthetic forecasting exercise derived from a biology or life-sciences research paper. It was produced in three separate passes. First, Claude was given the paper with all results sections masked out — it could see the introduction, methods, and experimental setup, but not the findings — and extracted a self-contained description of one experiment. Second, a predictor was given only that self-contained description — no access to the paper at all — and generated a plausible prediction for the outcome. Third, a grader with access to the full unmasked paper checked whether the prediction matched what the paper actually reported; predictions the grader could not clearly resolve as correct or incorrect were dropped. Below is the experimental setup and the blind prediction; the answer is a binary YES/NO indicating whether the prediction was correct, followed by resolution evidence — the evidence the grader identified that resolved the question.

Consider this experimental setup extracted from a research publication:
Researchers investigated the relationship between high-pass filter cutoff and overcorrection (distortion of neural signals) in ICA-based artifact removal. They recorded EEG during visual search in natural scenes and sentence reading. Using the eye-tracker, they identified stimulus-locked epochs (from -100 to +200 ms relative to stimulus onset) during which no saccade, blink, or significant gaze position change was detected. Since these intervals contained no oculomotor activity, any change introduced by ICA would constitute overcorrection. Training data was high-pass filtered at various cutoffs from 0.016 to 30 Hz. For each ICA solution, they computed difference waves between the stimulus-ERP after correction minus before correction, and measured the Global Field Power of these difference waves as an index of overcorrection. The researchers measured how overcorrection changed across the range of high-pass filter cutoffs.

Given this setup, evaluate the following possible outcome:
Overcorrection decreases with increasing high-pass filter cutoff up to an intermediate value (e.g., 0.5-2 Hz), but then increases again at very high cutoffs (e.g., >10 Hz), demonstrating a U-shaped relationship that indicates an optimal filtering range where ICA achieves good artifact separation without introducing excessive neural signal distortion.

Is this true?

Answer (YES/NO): YES